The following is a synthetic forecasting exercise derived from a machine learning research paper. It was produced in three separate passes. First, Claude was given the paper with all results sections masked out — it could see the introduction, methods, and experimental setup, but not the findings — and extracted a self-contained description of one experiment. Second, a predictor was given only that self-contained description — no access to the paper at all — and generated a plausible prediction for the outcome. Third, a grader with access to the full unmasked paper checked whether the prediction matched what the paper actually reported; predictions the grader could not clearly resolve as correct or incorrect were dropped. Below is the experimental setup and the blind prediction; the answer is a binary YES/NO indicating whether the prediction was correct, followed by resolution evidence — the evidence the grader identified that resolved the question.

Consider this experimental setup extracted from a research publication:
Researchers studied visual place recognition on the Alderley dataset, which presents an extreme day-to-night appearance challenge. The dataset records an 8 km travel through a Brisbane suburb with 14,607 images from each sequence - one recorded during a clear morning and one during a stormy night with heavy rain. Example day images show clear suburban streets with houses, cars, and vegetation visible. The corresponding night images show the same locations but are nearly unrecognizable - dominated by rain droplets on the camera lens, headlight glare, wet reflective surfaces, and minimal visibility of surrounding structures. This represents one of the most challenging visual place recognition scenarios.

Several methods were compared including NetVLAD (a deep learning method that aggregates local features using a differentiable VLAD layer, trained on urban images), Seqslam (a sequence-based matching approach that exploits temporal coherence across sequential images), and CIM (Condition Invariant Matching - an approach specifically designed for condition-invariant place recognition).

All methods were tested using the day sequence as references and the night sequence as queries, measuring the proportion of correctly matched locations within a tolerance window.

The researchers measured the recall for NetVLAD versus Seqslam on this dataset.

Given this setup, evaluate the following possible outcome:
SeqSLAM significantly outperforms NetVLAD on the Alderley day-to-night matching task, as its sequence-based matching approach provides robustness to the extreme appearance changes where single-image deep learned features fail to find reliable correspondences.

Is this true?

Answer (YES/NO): YES